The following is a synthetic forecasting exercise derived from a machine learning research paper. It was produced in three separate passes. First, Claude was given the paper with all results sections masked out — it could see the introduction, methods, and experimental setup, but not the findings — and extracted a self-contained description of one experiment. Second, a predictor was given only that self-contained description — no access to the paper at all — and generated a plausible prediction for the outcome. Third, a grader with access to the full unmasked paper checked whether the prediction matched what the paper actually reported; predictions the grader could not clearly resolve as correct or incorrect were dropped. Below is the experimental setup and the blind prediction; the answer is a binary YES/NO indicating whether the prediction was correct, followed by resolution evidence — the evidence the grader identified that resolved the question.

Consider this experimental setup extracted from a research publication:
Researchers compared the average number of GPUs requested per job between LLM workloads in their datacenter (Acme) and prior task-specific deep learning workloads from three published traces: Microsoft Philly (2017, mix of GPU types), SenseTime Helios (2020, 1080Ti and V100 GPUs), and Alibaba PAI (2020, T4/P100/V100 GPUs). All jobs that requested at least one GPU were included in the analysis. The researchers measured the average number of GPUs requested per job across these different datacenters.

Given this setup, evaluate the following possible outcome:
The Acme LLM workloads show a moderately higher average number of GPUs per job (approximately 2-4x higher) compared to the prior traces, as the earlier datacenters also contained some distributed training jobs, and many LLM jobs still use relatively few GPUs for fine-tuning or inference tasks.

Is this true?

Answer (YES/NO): NO